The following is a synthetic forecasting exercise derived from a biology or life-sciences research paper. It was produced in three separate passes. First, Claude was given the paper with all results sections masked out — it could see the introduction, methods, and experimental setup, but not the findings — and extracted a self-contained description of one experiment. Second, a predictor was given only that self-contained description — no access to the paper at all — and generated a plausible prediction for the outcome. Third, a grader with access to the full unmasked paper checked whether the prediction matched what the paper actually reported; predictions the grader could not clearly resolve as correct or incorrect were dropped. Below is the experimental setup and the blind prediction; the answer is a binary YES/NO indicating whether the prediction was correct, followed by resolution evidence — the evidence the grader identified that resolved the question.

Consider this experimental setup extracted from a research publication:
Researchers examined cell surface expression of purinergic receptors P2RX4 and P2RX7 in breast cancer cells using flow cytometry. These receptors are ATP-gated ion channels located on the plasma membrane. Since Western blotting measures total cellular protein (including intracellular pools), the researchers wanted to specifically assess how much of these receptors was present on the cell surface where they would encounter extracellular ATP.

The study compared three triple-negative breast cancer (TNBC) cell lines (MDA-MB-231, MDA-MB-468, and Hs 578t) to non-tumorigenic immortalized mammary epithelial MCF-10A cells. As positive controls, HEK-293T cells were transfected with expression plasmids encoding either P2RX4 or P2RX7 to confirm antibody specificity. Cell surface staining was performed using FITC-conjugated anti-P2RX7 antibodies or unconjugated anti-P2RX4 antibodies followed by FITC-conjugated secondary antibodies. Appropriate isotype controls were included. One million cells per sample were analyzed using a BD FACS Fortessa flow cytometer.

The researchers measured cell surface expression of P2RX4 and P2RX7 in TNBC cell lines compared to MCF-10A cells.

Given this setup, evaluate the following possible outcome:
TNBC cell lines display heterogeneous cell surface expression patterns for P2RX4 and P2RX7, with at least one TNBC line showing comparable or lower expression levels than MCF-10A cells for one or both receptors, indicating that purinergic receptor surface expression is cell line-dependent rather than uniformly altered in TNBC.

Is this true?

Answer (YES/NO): NO